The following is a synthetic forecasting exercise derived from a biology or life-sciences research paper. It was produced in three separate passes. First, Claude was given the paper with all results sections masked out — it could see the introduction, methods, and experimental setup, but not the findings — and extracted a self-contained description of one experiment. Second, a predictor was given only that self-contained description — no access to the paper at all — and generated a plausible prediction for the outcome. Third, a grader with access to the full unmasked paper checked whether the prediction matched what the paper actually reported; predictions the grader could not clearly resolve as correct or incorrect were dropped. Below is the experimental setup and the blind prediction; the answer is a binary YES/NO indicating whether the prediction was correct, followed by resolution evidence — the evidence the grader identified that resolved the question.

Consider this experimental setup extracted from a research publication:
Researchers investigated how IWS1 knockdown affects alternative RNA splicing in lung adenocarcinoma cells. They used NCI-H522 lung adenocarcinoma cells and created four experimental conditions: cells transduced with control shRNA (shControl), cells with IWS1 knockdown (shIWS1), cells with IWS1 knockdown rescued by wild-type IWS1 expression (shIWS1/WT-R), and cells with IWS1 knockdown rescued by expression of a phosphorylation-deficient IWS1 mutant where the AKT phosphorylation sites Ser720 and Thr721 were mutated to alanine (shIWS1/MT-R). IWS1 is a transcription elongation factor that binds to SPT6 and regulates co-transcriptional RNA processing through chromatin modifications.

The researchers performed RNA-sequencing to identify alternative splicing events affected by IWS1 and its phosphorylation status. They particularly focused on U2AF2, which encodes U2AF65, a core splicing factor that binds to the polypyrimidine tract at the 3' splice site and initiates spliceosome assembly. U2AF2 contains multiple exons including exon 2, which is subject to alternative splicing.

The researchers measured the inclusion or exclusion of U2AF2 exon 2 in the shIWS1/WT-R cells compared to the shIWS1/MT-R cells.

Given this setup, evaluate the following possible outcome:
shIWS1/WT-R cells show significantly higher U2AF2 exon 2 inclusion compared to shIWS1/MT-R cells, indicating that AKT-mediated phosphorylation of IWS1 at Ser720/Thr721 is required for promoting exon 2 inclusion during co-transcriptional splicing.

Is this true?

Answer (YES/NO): YES